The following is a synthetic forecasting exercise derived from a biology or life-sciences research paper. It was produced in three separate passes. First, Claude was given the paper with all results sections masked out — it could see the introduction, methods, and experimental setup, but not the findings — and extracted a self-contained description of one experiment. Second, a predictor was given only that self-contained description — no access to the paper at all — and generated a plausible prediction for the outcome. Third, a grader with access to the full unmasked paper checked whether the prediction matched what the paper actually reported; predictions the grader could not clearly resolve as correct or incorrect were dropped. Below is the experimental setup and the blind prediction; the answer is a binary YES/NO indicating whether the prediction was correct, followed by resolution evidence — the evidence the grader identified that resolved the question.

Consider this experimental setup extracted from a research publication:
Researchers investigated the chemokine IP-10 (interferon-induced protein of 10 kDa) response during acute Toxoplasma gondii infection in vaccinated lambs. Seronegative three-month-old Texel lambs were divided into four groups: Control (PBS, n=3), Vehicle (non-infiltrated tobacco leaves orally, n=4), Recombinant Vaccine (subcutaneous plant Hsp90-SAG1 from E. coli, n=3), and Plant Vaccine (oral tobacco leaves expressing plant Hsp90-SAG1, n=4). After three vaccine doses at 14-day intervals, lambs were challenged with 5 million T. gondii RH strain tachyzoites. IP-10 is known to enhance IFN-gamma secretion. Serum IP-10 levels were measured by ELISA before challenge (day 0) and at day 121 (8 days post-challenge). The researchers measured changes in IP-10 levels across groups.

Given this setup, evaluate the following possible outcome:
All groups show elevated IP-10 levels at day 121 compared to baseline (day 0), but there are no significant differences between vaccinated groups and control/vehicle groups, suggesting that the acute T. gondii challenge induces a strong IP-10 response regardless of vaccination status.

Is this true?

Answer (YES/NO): NO